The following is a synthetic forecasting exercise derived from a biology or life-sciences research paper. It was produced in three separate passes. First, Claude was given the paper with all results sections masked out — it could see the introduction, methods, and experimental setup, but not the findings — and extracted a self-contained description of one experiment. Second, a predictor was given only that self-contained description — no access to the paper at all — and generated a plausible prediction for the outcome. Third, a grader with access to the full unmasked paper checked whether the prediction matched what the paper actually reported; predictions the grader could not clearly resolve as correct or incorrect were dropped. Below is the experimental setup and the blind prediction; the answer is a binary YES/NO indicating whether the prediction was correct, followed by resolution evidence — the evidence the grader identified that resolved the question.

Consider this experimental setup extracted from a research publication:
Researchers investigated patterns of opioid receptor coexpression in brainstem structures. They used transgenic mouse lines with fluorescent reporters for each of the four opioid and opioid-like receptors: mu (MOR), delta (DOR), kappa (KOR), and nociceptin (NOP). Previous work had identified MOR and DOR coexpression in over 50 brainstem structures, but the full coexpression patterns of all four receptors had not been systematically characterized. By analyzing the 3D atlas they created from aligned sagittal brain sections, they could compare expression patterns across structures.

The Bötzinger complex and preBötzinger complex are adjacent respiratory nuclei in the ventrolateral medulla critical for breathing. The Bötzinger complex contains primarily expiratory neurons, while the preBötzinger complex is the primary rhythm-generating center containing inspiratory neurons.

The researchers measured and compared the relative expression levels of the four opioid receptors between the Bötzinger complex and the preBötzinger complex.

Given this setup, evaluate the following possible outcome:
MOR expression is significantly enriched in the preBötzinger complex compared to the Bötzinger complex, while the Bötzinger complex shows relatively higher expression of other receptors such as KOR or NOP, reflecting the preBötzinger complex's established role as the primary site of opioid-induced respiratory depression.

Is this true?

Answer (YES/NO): NO